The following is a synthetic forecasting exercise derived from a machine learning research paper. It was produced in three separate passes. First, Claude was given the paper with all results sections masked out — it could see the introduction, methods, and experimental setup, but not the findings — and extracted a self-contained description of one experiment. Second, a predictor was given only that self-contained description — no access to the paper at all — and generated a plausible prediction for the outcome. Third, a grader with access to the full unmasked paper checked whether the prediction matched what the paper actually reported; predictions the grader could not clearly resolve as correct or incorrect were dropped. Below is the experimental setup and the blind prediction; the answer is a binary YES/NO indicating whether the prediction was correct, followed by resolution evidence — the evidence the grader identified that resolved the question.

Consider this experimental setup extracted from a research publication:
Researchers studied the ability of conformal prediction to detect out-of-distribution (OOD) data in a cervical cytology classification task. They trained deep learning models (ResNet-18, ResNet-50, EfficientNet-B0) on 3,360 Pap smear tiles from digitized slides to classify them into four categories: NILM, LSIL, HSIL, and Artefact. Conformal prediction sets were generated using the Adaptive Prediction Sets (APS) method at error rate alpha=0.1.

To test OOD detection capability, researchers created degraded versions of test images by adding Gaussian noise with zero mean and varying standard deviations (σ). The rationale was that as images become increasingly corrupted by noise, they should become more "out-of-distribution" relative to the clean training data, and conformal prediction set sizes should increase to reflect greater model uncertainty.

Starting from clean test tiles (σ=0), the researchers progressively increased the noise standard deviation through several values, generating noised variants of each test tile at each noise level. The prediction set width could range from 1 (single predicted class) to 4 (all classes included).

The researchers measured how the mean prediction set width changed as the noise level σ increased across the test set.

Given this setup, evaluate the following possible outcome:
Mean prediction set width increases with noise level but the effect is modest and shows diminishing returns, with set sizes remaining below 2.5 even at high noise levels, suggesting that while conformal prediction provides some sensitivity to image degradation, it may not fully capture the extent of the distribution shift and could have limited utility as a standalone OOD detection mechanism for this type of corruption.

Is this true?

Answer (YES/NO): NO